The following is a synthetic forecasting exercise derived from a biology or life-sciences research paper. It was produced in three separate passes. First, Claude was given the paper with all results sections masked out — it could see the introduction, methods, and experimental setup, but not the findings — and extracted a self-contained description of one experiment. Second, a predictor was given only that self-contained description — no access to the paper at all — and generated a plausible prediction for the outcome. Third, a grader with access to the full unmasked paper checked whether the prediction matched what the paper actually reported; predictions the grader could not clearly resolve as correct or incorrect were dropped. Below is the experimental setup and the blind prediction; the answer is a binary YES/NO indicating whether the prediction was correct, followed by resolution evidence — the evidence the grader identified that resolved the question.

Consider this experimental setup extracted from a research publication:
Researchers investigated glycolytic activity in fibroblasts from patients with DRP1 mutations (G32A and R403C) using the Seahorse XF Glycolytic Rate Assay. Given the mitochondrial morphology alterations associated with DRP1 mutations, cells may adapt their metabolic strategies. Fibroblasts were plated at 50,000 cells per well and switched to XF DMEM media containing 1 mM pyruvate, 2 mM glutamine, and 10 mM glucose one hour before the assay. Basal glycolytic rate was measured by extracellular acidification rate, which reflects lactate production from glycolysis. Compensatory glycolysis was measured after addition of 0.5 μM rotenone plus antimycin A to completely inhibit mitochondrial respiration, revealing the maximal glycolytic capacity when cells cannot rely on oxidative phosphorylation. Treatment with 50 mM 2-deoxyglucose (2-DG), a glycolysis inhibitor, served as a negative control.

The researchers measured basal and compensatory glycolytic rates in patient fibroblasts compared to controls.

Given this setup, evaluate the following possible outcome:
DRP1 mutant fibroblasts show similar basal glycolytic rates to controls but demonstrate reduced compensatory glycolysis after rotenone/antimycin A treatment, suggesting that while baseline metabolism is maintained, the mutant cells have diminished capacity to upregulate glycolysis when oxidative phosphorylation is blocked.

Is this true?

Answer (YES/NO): NO